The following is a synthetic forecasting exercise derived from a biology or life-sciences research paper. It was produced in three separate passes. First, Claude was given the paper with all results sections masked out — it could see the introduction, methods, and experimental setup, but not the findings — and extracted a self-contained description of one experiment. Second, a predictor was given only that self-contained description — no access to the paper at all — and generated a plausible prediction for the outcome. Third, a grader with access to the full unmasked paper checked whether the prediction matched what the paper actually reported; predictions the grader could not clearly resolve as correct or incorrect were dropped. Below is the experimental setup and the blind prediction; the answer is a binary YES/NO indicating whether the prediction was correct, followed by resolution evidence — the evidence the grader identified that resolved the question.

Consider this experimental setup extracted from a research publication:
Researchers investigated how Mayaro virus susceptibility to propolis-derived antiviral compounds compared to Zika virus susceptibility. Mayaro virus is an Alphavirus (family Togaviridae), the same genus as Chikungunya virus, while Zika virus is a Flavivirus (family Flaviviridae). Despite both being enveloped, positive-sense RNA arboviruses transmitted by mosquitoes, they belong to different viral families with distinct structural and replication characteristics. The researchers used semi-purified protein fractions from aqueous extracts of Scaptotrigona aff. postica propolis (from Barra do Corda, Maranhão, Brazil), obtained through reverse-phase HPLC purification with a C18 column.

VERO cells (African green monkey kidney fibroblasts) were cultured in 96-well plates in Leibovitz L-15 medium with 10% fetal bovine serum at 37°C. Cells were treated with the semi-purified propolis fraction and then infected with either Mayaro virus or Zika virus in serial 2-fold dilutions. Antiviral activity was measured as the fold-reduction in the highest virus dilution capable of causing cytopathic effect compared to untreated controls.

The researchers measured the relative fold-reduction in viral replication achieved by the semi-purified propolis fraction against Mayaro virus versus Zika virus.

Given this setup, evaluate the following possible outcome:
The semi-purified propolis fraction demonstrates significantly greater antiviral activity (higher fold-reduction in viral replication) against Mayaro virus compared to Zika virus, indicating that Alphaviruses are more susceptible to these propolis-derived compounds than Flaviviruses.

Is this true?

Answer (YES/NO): YES